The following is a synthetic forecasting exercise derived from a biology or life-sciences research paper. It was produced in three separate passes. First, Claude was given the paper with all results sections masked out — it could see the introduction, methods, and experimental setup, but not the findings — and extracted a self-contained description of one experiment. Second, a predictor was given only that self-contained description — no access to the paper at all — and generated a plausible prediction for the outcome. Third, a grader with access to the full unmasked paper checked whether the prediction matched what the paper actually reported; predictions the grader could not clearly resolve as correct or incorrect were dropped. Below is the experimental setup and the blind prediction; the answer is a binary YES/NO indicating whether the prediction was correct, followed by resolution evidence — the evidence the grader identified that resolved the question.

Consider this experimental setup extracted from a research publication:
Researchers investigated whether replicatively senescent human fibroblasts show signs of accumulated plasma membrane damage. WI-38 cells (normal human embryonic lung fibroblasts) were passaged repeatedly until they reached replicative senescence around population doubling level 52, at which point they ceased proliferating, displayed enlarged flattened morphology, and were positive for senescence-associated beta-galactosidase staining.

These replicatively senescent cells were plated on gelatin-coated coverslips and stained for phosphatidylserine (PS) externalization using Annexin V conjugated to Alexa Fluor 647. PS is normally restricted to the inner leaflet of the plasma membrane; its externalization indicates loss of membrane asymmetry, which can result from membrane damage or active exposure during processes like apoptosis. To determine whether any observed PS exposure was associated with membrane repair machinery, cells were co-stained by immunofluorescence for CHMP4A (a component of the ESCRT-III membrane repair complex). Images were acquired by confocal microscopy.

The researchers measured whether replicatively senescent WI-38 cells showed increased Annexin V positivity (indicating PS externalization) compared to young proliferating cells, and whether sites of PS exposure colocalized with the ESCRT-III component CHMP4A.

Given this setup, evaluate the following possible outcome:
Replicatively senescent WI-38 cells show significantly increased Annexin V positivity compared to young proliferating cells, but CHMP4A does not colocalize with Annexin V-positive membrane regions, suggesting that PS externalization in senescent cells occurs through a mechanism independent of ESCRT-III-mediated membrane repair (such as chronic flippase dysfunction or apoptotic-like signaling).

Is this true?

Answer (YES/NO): NO